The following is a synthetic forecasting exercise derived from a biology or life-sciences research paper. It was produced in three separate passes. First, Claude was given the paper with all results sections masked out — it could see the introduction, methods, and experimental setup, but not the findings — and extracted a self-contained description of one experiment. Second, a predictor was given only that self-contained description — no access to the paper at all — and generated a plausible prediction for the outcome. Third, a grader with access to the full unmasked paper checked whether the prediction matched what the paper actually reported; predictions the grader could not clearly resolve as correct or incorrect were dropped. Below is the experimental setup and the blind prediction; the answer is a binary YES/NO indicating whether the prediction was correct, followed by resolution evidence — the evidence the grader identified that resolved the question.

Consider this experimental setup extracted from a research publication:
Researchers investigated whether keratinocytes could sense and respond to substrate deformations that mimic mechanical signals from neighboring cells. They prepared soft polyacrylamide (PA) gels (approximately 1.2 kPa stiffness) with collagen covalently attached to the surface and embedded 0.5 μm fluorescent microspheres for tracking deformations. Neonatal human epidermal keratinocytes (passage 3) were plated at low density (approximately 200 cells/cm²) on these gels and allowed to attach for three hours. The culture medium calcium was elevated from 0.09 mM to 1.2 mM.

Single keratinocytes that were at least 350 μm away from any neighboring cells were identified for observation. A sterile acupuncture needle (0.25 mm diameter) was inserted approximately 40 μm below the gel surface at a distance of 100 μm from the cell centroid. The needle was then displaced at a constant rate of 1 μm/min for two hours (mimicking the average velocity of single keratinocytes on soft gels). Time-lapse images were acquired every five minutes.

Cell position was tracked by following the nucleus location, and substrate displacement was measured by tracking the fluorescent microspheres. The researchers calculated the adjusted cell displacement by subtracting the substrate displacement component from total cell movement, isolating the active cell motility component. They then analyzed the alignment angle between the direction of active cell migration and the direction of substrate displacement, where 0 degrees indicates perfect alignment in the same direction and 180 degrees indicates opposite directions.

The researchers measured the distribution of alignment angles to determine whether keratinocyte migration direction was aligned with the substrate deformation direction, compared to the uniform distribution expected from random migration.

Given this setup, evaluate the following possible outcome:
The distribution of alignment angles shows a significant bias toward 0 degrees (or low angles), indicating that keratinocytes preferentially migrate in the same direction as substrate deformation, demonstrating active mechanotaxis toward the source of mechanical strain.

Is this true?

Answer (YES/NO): YES